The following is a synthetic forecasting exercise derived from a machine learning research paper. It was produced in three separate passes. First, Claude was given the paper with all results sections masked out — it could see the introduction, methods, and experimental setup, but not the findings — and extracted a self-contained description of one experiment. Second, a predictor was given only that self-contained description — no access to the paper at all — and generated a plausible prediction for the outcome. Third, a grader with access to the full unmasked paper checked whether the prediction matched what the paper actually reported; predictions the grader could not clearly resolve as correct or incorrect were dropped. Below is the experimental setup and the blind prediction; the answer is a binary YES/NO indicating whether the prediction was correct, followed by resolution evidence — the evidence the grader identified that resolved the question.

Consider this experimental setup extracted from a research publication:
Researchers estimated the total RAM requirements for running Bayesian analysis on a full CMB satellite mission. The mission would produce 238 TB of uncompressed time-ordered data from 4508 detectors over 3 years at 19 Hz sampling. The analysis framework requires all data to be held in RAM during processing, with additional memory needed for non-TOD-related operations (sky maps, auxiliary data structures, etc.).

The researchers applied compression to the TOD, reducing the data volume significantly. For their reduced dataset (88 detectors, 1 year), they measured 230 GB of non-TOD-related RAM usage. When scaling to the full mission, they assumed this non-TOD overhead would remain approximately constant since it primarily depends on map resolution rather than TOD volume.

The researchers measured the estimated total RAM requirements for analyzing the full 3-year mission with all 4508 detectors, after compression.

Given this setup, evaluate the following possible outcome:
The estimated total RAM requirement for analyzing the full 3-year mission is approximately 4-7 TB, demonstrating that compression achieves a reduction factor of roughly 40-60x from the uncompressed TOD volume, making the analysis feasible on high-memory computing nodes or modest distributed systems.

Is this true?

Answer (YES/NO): NO